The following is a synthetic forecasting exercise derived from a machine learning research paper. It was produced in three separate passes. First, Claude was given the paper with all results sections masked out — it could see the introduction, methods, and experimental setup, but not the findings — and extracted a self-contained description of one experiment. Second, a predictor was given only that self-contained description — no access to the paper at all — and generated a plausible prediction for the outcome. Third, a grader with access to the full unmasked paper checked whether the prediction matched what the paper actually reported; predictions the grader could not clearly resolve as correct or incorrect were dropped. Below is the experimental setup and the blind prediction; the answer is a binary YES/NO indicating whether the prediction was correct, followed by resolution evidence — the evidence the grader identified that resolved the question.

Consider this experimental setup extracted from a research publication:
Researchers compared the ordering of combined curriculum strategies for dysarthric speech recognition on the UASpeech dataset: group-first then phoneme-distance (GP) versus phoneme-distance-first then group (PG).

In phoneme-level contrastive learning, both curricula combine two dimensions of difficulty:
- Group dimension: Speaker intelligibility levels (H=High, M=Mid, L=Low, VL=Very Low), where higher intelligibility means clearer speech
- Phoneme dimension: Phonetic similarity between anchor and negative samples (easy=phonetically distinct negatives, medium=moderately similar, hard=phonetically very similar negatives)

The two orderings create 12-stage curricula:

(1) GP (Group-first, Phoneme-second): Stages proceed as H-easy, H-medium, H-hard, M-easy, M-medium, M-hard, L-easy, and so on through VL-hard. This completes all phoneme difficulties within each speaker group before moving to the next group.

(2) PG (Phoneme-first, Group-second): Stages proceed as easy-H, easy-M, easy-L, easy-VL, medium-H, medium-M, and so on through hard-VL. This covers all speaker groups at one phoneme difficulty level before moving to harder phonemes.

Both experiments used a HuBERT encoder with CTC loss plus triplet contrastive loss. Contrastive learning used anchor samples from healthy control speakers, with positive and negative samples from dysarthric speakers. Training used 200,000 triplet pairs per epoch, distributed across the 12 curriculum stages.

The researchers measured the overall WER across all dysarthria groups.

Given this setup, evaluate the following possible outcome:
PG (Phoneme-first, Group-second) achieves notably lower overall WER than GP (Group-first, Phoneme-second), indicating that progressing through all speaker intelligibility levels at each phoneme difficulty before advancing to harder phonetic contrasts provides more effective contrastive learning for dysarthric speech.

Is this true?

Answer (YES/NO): NO